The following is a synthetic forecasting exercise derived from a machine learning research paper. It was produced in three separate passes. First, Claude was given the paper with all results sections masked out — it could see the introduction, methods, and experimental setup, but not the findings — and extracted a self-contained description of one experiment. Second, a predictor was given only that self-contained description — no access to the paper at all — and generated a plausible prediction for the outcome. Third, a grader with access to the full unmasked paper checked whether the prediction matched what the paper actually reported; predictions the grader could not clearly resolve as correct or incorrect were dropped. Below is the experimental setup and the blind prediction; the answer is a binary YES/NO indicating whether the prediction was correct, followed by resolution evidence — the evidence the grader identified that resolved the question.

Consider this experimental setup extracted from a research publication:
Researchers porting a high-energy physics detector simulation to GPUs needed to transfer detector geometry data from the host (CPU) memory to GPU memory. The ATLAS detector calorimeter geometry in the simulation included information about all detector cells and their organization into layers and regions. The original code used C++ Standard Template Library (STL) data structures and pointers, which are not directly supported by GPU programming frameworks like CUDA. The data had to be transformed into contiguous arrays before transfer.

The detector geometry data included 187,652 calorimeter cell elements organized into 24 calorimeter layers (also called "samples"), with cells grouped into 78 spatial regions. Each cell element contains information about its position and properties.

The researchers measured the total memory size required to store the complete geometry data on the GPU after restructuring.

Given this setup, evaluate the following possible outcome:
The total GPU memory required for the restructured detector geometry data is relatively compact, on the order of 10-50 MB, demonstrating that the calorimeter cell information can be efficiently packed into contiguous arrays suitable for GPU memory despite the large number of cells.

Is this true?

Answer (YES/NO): YES